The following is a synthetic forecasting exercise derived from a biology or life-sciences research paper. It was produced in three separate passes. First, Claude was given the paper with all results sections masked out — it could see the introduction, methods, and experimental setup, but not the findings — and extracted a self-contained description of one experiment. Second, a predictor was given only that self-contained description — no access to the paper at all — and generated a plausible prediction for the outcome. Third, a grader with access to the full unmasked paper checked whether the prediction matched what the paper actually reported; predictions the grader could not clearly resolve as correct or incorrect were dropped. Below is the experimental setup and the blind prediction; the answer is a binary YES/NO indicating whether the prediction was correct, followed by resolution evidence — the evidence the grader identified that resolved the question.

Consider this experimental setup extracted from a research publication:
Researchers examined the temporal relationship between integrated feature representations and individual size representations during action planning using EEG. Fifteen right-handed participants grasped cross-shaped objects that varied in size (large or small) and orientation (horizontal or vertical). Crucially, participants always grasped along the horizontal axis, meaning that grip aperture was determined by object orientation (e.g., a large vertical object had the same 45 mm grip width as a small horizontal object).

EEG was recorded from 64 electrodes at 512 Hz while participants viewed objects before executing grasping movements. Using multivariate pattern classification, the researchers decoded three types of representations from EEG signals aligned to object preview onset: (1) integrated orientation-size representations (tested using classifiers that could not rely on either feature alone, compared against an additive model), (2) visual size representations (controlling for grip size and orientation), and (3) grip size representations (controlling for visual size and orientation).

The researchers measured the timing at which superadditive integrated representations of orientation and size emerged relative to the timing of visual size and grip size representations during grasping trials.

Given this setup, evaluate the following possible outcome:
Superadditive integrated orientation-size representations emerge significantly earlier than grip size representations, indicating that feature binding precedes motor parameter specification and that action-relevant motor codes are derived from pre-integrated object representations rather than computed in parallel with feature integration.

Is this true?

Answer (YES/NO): NO